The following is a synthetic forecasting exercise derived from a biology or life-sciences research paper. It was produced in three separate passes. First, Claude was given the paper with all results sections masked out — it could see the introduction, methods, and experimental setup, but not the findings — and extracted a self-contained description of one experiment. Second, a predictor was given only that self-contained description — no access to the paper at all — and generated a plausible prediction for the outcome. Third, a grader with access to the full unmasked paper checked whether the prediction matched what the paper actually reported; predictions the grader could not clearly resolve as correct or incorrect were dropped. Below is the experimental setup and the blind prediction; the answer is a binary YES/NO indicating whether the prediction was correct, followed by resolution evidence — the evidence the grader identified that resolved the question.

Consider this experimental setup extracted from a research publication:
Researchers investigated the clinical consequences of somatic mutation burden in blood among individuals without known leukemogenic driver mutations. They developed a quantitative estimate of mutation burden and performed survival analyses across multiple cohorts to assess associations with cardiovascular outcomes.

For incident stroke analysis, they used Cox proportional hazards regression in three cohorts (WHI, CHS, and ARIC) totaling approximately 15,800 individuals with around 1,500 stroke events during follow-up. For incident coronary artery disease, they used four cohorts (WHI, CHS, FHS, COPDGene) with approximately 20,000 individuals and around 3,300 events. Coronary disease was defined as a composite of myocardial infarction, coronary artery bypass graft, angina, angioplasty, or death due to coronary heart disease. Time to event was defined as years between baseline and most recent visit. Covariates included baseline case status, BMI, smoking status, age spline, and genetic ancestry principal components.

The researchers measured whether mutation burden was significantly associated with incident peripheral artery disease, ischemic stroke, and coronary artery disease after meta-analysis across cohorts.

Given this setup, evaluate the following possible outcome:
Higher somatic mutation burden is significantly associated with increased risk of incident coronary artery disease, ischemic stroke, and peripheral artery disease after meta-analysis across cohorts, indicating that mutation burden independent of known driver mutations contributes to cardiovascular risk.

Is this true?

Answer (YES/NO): NO